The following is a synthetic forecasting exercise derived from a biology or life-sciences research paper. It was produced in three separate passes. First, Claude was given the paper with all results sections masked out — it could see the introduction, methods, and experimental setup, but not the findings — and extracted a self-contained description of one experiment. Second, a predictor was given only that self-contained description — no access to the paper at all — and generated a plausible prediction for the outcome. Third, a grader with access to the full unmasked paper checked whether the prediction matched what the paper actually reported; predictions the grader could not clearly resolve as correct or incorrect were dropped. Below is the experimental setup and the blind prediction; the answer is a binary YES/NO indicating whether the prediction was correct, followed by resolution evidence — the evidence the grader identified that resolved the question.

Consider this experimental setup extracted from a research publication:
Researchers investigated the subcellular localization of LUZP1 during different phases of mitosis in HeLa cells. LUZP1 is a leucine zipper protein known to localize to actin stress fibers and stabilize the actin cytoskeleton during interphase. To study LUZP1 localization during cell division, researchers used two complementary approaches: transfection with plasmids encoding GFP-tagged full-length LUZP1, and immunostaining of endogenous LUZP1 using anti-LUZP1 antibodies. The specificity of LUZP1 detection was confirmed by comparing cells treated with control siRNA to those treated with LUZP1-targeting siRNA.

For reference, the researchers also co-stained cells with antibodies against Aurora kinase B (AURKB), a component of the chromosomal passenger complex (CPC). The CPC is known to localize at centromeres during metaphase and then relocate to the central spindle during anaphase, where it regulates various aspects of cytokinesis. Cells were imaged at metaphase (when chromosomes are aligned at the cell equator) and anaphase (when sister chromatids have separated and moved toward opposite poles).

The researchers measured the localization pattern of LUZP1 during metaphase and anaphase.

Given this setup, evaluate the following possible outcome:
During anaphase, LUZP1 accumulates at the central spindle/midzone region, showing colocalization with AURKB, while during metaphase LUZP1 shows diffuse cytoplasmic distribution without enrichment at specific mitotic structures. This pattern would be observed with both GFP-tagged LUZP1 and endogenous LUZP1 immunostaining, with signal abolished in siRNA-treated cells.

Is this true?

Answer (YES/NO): NO